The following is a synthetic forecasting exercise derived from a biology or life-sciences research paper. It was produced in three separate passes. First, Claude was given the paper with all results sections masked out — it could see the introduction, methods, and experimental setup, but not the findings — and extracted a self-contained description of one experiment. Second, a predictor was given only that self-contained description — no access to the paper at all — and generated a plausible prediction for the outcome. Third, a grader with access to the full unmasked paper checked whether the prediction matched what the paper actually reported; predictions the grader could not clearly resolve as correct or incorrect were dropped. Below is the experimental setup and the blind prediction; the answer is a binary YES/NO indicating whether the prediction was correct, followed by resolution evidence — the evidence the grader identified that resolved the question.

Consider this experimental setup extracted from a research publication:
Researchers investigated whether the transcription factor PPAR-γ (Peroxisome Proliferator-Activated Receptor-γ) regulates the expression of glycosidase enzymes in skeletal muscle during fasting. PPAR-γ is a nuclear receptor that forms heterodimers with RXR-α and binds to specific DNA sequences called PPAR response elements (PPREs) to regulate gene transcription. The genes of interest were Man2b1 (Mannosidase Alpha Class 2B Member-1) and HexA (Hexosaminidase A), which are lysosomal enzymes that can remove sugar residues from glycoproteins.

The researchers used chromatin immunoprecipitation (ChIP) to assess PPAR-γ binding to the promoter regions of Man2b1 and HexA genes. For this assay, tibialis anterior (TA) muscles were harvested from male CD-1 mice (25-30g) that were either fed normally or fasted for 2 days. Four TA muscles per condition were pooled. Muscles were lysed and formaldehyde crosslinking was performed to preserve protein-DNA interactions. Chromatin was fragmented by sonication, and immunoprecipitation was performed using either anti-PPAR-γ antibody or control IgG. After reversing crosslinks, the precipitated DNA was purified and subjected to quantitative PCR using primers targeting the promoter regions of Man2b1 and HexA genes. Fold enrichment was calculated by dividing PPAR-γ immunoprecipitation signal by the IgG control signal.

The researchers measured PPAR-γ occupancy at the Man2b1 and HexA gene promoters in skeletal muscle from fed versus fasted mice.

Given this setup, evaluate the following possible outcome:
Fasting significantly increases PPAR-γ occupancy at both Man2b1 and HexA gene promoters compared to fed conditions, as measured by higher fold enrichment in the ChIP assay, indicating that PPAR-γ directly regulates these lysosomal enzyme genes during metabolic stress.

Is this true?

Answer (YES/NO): YES